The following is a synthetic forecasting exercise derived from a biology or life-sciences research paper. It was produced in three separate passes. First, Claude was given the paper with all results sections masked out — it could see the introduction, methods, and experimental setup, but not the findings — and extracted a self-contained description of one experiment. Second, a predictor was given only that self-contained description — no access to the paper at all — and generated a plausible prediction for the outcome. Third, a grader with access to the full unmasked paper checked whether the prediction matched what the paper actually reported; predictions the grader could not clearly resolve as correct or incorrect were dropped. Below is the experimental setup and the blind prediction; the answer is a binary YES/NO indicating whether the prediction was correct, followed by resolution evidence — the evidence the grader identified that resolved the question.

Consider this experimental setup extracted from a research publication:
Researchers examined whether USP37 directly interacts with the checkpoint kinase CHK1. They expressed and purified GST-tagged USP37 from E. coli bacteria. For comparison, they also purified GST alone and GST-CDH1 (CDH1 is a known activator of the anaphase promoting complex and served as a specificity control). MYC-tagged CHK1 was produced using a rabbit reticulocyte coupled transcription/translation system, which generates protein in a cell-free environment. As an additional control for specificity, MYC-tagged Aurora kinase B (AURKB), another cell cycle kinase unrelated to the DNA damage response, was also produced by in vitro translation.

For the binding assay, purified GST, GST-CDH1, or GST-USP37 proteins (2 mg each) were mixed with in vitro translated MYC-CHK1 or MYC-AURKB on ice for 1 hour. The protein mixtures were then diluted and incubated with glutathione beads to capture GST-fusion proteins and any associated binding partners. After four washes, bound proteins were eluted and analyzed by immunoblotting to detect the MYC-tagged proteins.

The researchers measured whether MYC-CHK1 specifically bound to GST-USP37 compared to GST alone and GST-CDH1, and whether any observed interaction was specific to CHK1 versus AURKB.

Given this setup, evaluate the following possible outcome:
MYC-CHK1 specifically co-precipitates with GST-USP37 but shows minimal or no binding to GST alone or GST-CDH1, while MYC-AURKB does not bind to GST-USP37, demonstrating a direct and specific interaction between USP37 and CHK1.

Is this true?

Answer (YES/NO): NO